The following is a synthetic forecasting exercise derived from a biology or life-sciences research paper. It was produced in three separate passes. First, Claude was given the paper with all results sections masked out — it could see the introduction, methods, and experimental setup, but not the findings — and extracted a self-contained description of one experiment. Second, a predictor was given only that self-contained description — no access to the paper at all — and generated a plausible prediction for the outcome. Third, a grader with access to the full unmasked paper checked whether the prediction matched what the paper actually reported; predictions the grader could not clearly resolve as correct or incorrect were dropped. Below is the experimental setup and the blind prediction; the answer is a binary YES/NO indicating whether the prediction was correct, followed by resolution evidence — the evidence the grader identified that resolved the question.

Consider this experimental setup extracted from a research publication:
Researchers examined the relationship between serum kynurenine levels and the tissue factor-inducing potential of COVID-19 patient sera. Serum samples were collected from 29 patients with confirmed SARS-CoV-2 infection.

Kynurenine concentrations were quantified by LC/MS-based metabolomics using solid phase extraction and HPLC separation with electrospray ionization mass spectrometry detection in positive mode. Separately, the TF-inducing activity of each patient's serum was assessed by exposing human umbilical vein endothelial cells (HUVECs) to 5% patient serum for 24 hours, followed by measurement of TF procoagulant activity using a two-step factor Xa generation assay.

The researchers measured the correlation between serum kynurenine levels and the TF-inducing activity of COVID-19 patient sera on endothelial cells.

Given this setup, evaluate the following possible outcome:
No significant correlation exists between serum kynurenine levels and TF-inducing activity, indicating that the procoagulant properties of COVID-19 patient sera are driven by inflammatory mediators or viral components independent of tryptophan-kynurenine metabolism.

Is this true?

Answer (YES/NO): NO